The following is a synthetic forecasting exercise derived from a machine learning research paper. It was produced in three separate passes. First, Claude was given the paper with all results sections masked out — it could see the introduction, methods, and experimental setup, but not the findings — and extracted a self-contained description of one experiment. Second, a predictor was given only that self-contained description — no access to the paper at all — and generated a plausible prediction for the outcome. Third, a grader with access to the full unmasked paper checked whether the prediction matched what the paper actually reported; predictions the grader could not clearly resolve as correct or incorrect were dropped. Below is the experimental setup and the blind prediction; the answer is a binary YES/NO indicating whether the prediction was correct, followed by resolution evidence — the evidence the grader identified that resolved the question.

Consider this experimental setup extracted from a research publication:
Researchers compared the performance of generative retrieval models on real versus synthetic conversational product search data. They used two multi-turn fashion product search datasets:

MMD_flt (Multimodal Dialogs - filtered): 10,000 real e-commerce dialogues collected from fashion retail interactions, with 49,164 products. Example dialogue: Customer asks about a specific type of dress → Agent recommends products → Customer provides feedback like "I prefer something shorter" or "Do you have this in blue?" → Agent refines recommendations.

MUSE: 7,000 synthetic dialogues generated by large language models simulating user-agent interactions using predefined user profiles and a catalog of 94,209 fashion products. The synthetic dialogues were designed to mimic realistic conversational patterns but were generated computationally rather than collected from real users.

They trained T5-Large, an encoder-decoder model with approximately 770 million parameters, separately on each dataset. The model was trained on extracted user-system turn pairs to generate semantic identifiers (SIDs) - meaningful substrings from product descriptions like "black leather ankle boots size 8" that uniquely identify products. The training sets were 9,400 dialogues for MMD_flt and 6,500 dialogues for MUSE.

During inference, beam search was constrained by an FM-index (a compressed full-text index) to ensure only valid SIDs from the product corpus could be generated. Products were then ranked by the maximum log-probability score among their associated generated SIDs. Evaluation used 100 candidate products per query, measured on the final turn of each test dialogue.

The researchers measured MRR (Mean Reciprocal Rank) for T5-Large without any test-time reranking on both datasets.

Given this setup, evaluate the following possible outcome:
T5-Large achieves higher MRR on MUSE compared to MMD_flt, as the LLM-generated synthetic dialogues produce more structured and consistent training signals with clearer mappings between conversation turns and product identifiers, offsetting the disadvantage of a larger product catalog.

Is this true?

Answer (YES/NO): NO